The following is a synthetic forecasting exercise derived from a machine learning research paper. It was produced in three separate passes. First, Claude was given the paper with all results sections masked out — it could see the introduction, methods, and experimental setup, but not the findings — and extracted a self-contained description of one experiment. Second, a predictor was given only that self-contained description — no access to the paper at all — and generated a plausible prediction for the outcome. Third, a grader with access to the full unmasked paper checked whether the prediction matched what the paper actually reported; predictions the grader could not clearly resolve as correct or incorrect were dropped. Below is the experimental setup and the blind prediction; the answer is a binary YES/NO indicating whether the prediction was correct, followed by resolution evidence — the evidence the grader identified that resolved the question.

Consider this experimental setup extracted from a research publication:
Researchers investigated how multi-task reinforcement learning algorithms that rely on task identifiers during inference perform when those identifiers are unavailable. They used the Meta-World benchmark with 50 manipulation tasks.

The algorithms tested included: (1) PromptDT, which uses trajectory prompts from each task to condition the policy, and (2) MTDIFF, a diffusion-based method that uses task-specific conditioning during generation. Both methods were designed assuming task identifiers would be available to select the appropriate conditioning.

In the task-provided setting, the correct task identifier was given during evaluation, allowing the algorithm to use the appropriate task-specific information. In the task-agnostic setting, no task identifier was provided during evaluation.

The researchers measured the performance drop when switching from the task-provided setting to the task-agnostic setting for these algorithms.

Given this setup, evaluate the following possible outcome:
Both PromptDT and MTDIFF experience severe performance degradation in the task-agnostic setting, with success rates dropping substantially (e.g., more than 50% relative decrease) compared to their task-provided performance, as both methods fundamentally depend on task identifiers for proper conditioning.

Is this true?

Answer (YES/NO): YES